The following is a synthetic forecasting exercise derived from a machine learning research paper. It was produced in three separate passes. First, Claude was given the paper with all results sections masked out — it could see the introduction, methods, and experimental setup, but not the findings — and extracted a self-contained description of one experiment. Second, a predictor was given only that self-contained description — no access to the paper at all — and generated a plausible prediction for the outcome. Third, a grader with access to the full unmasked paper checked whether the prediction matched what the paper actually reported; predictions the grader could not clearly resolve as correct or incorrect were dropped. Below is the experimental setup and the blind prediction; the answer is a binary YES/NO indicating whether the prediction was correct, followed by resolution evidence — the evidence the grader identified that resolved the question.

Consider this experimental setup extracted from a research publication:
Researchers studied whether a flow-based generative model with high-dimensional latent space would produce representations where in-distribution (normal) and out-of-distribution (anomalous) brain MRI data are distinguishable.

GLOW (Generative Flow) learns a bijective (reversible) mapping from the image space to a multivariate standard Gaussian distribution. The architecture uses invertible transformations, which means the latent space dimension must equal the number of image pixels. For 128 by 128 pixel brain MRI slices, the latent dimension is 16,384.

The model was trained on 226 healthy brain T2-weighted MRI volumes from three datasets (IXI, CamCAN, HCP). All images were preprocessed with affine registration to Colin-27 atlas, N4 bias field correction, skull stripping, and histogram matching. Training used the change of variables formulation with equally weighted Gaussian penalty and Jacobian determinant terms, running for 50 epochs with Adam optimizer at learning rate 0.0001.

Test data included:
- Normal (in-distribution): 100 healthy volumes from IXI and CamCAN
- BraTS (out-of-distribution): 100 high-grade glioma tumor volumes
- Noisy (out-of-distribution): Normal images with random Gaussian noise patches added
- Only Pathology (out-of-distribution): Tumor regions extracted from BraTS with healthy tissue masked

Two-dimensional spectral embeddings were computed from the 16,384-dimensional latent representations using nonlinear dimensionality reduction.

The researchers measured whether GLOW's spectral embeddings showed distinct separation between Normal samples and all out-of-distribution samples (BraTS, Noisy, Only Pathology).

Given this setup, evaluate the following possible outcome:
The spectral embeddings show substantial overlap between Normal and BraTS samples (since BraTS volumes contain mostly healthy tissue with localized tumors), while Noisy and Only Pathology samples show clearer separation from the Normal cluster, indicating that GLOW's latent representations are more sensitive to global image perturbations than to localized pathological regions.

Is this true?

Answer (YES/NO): NO